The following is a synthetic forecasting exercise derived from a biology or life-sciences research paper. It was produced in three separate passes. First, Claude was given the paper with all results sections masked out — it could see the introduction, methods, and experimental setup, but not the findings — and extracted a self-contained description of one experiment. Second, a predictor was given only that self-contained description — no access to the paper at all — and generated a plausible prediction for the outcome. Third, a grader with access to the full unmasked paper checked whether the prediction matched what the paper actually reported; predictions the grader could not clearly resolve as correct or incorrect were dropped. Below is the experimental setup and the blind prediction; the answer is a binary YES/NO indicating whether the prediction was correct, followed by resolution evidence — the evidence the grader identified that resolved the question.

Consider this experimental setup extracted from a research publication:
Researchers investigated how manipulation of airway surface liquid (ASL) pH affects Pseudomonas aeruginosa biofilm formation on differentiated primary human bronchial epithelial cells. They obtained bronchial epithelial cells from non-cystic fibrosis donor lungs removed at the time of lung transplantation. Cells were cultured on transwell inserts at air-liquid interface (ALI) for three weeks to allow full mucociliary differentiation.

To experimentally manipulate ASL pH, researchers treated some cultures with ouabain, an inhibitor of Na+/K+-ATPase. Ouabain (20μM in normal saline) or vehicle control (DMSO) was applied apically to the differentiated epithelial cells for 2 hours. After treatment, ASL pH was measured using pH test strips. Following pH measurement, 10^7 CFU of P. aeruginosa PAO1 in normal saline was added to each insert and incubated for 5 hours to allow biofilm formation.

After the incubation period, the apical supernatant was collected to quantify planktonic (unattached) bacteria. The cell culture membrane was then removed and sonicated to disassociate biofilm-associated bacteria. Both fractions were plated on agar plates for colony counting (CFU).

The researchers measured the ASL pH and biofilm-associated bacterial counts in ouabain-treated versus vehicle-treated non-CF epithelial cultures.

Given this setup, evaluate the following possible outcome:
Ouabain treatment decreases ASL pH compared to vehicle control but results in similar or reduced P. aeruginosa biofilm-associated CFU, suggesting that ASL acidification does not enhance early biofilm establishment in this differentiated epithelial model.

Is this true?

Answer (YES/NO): NO